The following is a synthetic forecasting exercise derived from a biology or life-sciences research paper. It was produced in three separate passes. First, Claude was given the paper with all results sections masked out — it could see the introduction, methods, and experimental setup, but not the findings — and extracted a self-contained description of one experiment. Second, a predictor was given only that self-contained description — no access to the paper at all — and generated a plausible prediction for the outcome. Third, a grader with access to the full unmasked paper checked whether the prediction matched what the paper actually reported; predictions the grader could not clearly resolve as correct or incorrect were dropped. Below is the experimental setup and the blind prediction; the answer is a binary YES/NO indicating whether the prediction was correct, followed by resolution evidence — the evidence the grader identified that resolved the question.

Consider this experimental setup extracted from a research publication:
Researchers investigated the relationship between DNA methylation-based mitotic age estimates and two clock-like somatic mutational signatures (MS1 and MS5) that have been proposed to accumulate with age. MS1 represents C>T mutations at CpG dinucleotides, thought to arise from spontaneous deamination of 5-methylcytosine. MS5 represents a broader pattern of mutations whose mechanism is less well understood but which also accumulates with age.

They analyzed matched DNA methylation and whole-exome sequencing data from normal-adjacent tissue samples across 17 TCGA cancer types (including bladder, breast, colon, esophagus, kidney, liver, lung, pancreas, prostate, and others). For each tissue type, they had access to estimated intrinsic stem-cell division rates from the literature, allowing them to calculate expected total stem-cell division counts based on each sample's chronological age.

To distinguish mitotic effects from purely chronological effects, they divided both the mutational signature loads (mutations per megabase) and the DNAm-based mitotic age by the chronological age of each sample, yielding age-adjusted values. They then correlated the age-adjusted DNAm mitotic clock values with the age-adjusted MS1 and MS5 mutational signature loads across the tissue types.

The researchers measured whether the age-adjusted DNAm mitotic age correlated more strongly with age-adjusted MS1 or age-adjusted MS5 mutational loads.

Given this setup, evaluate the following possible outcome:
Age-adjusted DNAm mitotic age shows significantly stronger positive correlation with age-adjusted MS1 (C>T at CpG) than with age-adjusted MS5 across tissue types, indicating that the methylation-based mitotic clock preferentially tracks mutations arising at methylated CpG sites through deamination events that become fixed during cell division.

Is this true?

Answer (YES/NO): YES